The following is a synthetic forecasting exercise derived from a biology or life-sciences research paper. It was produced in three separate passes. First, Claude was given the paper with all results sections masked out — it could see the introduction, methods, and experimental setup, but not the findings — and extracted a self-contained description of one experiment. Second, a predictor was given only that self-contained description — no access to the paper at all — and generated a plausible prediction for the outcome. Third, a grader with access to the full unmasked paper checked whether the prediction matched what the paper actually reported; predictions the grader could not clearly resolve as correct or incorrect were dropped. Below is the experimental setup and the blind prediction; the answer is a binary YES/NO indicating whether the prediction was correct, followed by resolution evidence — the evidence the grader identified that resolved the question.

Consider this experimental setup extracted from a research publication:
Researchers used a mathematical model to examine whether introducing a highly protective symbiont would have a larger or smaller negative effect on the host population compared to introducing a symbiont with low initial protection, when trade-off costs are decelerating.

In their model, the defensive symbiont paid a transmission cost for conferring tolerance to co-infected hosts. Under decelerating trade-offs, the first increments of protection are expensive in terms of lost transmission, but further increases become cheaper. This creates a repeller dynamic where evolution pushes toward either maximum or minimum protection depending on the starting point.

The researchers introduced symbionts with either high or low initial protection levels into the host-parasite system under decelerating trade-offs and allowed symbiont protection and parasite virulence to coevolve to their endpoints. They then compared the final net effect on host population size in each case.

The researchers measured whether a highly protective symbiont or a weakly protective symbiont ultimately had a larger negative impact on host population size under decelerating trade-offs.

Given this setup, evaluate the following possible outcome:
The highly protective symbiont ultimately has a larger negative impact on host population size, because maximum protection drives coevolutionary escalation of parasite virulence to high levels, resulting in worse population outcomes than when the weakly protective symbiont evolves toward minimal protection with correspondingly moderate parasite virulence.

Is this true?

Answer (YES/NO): YES